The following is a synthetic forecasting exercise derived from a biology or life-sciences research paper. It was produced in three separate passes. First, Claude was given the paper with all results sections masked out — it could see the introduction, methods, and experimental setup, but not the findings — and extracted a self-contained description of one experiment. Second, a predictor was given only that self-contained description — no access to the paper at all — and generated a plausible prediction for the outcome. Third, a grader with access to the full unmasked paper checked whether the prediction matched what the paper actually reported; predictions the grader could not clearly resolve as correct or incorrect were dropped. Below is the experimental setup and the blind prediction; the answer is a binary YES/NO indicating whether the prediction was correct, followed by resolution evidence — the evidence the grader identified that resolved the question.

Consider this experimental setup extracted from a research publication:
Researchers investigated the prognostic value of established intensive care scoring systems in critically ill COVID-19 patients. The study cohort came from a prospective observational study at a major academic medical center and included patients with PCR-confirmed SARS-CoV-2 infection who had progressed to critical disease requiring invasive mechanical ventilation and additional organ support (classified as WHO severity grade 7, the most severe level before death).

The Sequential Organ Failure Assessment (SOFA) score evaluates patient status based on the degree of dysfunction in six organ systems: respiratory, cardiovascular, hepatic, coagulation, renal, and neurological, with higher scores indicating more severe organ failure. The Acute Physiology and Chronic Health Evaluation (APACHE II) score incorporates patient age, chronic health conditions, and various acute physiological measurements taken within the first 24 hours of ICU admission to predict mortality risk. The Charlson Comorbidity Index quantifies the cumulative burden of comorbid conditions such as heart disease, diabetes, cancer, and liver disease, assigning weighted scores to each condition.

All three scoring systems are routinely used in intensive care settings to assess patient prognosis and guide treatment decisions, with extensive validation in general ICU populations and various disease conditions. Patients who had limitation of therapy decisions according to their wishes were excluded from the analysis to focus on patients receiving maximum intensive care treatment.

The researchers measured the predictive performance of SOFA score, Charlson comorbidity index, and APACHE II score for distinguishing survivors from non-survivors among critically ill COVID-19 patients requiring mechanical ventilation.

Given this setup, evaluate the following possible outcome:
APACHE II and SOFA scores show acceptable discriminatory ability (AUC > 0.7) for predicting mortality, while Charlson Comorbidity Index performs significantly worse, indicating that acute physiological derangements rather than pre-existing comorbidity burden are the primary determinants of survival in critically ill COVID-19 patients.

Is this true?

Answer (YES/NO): NO